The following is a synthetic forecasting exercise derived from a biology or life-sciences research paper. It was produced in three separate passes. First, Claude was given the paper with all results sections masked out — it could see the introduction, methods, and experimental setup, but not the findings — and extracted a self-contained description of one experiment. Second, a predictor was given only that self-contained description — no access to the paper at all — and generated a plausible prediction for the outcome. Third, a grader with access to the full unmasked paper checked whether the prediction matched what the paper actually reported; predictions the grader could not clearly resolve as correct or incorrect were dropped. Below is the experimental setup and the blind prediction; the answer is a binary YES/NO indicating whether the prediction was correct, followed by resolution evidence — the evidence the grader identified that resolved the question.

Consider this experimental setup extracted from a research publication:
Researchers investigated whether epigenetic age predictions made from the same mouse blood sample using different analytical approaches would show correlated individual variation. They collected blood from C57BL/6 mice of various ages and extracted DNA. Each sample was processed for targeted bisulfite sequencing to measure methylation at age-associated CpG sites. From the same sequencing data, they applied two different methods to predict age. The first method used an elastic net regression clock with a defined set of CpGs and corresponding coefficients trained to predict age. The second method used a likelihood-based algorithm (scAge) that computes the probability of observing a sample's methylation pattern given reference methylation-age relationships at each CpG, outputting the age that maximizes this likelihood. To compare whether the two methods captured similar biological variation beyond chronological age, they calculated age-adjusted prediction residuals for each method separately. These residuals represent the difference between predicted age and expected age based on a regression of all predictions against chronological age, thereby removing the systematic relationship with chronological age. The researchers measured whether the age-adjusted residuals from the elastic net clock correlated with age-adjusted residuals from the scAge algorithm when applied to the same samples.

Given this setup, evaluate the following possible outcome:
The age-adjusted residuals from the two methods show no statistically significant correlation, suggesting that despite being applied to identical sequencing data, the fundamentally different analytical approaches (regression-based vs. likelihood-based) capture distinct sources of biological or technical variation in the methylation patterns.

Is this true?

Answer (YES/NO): NO